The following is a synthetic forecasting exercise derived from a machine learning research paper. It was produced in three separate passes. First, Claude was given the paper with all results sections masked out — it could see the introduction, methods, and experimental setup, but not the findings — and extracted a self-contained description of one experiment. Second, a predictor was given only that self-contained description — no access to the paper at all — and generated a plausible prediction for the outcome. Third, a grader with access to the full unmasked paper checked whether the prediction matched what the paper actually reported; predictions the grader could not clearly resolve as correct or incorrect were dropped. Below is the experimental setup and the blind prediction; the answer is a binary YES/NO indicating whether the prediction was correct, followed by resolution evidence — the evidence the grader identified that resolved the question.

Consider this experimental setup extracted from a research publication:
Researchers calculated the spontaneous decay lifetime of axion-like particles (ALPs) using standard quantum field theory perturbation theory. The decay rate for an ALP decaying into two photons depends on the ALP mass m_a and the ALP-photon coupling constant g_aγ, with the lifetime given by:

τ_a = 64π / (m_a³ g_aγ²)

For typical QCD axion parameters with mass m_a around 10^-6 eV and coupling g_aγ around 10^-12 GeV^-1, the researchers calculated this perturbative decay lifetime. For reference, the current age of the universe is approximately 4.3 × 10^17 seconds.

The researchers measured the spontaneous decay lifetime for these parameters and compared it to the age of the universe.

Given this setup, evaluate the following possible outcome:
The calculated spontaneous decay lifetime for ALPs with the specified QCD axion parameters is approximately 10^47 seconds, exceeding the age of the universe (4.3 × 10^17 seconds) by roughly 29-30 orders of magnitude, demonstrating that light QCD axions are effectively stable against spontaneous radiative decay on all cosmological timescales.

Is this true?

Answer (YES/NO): YES